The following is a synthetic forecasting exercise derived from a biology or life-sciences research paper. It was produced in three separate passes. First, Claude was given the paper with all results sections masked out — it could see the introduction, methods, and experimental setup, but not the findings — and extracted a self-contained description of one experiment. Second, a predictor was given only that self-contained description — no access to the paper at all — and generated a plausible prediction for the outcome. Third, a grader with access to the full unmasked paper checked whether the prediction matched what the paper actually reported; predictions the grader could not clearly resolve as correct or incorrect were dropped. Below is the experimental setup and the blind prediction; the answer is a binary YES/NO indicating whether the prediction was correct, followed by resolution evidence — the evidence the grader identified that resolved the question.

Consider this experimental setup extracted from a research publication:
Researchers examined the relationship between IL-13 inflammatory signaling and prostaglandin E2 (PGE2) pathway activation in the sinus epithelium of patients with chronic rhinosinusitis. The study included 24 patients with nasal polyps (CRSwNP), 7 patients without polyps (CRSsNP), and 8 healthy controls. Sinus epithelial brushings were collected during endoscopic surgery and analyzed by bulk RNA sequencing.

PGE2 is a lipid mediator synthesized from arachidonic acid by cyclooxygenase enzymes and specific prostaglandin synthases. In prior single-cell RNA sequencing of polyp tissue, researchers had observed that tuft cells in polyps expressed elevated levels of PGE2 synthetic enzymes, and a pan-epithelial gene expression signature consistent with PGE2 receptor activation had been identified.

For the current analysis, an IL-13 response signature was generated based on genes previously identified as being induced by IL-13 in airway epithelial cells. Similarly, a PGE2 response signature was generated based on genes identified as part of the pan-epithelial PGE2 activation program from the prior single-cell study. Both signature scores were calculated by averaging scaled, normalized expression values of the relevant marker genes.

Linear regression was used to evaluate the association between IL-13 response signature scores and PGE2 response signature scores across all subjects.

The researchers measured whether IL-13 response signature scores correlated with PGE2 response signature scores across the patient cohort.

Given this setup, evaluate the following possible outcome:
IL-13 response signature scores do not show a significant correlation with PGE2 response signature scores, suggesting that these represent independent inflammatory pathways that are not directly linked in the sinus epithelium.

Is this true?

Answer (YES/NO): NO